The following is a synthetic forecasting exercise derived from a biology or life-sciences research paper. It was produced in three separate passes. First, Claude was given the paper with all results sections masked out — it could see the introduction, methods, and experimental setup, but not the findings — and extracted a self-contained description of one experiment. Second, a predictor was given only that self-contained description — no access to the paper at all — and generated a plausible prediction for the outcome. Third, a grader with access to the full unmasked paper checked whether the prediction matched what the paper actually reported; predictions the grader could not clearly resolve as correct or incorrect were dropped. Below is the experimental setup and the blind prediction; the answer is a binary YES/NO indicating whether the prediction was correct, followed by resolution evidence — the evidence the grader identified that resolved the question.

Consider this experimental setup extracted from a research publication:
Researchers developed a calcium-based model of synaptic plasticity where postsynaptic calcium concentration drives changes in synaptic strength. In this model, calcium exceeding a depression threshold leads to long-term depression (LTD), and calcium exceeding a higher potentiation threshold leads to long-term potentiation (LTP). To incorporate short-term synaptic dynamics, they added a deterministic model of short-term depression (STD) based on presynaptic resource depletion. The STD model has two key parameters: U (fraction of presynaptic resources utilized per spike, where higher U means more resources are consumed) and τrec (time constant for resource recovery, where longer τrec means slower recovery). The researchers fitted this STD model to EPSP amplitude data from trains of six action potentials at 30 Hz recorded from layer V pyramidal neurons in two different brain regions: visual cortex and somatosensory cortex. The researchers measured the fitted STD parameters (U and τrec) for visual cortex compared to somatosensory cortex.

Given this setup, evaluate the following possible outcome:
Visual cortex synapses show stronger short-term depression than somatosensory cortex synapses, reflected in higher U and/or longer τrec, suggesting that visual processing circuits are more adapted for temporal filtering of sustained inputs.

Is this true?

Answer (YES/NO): NO